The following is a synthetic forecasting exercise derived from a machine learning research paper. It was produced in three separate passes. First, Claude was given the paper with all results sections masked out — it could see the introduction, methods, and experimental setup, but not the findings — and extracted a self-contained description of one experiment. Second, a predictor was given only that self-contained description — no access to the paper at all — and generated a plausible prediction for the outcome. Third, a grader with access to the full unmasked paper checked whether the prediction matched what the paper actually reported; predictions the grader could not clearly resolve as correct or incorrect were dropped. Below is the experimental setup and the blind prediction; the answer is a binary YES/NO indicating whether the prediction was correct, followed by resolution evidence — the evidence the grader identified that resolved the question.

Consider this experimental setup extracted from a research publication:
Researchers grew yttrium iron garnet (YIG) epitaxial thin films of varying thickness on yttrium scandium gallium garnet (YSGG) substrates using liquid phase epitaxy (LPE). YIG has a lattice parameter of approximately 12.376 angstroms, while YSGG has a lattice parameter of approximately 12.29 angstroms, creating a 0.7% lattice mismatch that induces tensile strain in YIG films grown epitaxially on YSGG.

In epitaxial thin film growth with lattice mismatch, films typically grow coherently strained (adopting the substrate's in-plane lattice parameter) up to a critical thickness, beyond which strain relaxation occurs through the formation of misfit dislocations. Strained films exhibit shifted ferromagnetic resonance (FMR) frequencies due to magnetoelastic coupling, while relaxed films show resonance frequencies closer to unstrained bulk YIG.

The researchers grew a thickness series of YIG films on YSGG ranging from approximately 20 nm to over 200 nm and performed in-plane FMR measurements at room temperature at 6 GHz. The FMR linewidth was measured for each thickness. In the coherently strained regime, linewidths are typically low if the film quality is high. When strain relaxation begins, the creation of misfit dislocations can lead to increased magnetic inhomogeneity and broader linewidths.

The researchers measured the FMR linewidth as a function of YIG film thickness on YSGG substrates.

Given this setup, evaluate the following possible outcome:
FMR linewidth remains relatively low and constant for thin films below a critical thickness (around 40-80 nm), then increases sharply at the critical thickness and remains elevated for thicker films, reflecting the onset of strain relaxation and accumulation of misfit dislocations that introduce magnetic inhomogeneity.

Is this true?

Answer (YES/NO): NO